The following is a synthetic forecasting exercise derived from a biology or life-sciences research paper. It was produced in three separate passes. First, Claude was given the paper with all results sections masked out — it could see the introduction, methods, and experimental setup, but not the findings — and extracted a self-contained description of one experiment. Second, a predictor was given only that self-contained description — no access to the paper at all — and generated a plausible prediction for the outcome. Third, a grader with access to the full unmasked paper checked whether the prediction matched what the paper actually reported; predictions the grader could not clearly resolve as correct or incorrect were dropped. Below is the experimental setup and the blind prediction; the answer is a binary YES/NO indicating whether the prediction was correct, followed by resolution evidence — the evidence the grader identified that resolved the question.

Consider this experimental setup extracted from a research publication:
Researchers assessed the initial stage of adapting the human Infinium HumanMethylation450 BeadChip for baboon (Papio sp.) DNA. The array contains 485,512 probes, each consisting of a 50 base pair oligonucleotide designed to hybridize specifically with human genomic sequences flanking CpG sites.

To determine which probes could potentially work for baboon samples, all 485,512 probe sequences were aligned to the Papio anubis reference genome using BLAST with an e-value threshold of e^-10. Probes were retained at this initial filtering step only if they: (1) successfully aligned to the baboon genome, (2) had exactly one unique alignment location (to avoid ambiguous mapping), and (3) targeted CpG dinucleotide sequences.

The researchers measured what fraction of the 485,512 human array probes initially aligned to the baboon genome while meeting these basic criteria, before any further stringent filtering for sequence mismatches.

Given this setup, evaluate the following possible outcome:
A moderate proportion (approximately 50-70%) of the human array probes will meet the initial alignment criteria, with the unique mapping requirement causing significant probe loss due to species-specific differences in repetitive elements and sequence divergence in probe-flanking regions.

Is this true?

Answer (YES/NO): NO